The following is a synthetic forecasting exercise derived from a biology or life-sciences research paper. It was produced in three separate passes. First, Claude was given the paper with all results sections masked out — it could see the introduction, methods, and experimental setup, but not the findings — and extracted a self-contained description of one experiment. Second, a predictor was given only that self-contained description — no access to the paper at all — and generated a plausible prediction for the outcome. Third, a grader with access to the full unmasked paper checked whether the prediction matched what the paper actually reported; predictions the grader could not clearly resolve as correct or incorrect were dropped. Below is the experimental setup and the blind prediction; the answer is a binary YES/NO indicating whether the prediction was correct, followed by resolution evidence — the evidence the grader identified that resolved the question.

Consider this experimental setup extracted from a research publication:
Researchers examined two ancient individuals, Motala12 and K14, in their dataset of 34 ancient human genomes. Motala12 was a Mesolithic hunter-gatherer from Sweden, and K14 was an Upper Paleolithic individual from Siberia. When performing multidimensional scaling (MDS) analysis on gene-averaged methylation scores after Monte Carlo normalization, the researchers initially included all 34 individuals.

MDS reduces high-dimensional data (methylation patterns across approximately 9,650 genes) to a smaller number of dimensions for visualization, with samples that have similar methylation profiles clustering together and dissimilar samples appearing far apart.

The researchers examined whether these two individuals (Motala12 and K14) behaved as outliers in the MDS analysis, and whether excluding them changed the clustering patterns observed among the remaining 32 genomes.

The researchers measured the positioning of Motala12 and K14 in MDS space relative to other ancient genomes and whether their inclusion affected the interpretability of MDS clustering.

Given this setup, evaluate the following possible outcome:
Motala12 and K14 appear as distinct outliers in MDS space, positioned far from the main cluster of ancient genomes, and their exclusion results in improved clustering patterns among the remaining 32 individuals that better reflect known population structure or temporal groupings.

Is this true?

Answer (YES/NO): NO